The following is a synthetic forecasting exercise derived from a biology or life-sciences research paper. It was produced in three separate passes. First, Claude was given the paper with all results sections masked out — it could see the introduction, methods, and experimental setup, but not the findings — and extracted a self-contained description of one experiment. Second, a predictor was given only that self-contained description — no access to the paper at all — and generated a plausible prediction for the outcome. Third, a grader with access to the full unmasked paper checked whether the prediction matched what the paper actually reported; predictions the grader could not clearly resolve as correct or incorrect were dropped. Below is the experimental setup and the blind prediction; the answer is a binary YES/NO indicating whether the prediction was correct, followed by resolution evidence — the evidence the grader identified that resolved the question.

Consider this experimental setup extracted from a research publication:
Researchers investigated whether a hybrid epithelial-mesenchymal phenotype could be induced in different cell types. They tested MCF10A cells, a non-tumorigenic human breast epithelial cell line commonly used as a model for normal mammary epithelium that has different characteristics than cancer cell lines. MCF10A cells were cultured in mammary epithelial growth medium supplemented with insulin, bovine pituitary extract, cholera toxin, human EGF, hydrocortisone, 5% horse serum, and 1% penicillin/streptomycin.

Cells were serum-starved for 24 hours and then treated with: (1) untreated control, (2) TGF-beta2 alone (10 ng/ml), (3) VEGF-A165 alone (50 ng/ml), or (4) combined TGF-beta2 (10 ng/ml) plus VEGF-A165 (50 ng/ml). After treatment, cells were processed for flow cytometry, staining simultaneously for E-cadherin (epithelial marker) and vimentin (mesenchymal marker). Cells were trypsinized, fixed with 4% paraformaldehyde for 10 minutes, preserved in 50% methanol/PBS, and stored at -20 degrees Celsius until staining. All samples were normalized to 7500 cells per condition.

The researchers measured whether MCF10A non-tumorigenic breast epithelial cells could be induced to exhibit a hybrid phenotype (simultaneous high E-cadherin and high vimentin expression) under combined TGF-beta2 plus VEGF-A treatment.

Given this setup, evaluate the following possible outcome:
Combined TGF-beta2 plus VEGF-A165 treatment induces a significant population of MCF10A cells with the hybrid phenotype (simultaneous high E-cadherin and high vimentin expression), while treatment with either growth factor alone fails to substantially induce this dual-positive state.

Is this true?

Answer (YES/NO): YES